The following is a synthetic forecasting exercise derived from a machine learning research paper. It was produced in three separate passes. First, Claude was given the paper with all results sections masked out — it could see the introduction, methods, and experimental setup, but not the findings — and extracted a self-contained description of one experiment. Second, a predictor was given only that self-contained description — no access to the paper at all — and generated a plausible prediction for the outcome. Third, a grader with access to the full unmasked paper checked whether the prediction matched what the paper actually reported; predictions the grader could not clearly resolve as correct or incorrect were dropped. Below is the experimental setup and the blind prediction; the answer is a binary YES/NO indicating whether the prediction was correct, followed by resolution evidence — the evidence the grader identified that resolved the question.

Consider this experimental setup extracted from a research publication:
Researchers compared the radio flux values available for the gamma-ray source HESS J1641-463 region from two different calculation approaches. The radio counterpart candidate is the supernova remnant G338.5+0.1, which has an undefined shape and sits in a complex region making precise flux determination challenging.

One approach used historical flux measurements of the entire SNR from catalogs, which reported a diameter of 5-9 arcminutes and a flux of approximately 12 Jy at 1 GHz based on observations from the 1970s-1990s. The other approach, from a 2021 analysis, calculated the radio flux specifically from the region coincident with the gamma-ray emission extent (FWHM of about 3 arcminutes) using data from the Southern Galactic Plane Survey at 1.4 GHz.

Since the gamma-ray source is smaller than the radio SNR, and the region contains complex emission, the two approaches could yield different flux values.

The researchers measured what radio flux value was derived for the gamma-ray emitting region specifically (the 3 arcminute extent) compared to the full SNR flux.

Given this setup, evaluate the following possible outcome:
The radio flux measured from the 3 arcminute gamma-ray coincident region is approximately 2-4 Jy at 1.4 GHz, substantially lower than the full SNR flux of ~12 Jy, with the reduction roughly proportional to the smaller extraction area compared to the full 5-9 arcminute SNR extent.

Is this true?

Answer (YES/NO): NO